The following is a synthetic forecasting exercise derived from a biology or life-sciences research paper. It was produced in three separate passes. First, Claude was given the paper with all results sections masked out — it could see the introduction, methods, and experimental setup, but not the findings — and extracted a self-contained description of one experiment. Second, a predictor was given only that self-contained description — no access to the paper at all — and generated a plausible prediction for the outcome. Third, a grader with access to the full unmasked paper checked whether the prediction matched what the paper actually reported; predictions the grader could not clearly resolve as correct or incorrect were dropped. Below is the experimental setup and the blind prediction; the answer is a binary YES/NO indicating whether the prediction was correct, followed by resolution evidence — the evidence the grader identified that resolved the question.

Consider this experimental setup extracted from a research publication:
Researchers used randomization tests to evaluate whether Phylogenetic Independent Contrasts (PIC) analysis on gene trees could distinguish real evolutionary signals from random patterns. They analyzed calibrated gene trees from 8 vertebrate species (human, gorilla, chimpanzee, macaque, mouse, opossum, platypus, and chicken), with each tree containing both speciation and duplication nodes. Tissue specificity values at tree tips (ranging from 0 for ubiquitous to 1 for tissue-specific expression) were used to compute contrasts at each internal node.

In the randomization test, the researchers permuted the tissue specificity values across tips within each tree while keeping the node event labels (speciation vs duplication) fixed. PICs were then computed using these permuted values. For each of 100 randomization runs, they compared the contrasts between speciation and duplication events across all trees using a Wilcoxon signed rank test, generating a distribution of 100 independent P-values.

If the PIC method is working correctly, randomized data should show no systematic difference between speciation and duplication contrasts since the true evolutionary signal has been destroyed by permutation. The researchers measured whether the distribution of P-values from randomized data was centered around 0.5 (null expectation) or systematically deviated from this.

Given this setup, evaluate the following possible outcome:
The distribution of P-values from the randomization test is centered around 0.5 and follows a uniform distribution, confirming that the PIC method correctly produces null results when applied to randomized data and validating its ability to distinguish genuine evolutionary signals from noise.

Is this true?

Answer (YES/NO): NO